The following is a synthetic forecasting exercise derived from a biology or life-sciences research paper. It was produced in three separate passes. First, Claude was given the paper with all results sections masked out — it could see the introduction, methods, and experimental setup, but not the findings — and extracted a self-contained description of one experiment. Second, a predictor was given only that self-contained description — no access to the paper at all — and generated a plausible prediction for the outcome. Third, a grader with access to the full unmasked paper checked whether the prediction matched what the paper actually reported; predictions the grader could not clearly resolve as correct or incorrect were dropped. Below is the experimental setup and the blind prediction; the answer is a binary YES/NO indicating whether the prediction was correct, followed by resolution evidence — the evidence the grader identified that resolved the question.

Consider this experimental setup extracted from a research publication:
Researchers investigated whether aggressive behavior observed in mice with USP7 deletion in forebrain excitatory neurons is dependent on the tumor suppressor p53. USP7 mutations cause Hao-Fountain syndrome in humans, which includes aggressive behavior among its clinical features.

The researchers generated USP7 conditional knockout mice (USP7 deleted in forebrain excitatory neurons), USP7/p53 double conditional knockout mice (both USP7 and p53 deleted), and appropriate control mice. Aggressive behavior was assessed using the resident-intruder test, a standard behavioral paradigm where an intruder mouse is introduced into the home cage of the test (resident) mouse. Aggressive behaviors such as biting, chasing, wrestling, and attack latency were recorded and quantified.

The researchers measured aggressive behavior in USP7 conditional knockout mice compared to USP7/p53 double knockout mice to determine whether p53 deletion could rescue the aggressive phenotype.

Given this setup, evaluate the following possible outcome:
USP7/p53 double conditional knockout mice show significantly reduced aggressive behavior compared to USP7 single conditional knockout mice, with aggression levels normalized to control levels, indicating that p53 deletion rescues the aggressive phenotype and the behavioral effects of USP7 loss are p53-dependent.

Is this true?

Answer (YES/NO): NO